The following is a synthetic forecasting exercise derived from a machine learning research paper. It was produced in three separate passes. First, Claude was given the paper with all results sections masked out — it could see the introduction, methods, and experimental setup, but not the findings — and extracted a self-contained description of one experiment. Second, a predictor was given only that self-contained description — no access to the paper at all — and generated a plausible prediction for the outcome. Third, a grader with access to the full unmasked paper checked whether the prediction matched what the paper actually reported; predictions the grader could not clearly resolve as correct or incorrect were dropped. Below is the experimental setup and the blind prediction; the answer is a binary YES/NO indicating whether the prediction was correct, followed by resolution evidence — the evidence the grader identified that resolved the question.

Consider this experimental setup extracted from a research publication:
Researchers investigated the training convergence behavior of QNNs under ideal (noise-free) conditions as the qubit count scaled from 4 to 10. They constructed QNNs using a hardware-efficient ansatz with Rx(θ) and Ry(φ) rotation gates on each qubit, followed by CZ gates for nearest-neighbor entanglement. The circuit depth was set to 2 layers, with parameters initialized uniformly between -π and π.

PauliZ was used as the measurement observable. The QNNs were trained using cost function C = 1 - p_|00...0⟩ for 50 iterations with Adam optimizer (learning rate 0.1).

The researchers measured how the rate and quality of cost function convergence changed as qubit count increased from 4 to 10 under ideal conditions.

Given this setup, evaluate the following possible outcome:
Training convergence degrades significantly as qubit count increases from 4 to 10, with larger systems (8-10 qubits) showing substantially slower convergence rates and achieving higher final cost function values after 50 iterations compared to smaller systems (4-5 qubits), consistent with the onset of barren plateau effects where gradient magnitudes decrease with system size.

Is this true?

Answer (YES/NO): NO